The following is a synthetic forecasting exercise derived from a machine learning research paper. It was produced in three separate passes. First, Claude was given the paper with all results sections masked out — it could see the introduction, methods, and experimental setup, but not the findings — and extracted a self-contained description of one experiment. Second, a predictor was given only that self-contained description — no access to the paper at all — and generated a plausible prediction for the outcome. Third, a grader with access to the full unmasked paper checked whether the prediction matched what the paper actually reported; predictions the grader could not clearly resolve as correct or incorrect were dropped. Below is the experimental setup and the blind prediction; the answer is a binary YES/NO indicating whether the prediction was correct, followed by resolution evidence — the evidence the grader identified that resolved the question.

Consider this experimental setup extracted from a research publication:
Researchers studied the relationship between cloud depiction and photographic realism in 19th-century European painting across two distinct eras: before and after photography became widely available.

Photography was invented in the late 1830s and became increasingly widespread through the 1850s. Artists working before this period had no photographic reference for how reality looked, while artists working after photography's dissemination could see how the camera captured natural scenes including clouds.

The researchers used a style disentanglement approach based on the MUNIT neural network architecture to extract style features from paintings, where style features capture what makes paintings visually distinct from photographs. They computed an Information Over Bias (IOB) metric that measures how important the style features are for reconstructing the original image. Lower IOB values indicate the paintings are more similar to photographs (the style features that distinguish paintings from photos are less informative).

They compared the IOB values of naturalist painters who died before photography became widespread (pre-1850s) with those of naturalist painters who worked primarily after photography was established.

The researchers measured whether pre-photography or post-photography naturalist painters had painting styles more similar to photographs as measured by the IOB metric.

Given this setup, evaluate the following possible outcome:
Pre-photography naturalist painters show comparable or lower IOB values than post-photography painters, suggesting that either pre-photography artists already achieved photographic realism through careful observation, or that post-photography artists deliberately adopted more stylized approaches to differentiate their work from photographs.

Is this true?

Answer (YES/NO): YES